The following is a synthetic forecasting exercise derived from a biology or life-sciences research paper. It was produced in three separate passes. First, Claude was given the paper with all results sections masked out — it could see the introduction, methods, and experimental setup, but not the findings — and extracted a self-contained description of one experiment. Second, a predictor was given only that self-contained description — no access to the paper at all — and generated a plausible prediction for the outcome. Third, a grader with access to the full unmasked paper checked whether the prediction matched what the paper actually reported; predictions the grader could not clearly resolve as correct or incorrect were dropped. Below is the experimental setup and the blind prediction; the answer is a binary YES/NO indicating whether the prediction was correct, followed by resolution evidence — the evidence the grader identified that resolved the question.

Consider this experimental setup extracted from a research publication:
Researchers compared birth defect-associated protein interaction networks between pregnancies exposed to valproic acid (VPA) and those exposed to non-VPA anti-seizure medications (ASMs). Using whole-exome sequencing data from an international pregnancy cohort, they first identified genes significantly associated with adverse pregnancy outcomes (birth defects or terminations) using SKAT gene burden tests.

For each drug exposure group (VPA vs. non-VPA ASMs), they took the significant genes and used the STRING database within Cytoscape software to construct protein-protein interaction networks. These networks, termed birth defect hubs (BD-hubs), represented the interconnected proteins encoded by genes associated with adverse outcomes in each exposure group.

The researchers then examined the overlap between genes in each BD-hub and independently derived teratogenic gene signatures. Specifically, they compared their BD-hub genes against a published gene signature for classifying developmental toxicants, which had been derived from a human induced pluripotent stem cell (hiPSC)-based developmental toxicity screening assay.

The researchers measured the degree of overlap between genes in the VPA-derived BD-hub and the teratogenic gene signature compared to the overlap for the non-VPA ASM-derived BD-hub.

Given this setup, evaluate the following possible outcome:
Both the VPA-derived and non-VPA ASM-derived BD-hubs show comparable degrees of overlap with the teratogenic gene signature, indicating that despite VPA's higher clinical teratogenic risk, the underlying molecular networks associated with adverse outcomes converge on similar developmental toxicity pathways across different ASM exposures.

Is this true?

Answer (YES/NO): YES